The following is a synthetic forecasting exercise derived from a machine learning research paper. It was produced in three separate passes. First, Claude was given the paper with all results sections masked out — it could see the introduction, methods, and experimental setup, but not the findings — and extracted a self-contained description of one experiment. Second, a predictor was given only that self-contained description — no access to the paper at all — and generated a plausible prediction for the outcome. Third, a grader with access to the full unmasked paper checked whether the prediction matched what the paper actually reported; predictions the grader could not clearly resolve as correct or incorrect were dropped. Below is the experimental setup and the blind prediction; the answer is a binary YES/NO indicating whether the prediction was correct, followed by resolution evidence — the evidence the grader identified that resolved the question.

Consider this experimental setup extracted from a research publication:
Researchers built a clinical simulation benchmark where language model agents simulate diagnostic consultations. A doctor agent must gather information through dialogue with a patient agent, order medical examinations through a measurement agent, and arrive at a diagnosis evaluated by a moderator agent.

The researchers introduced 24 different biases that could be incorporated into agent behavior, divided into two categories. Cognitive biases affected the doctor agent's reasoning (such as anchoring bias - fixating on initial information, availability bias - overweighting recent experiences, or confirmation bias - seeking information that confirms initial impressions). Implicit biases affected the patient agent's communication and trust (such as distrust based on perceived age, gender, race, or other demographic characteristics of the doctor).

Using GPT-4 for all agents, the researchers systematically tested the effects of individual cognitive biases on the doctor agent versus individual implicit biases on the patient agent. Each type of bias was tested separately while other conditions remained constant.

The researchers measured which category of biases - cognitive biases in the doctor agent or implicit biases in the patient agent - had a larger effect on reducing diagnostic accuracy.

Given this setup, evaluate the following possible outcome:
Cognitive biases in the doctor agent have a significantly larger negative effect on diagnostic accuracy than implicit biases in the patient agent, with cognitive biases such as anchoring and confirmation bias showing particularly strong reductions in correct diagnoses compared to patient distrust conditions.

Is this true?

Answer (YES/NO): NO